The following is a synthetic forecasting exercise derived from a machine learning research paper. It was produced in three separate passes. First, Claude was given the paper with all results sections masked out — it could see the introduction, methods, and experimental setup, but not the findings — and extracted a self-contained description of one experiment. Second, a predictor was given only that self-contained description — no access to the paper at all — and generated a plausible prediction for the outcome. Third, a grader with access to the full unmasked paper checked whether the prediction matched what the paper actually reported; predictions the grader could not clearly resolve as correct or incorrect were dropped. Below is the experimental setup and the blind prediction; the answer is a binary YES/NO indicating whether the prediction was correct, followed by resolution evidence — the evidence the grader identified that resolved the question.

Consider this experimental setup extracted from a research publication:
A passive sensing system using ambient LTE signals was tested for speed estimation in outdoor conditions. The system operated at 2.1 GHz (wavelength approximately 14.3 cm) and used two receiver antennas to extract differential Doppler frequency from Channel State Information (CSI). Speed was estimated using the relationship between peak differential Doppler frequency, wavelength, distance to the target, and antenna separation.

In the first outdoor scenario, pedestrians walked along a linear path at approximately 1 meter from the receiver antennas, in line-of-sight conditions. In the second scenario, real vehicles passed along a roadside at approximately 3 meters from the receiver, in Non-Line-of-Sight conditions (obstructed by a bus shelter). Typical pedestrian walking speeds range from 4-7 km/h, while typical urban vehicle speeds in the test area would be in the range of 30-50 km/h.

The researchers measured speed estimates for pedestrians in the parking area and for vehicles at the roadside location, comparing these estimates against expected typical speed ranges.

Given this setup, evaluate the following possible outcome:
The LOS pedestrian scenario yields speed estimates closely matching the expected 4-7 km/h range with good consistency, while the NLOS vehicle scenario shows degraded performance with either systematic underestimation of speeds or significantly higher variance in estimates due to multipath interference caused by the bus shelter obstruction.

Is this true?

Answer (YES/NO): NO